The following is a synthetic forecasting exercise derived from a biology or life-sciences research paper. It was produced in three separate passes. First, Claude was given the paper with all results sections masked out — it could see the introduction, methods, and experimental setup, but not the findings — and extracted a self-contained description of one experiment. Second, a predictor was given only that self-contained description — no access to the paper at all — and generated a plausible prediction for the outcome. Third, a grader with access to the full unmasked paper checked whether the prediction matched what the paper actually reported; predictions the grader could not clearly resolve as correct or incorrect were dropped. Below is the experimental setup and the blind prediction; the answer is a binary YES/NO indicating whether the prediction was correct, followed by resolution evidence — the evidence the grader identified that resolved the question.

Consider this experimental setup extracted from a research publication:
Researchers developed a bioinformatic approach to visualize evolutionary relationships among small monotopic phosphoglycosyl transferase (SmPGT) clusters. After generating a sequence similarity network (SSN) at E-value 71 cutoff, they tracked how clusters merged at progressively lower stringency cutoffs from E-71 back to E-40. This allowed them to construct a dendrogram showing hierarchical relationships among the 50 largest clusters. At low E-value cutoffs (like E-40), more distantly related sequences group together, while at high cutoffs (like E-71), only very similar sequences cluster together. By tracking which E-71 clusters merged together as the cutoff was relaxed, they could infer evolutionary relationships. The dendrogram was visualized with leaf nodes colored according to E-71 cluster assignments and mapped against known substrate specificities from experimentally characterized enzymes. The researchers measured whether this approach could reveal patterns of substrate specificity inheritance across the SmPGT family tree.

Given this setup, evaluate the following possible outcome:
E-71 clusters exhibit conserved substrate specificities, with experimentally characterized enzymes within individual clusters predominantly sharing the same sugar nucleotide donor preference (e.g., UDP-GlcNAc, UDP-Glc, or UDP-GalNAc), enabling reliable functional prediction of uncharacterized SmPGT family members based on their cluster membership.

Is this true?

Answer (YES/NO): YES